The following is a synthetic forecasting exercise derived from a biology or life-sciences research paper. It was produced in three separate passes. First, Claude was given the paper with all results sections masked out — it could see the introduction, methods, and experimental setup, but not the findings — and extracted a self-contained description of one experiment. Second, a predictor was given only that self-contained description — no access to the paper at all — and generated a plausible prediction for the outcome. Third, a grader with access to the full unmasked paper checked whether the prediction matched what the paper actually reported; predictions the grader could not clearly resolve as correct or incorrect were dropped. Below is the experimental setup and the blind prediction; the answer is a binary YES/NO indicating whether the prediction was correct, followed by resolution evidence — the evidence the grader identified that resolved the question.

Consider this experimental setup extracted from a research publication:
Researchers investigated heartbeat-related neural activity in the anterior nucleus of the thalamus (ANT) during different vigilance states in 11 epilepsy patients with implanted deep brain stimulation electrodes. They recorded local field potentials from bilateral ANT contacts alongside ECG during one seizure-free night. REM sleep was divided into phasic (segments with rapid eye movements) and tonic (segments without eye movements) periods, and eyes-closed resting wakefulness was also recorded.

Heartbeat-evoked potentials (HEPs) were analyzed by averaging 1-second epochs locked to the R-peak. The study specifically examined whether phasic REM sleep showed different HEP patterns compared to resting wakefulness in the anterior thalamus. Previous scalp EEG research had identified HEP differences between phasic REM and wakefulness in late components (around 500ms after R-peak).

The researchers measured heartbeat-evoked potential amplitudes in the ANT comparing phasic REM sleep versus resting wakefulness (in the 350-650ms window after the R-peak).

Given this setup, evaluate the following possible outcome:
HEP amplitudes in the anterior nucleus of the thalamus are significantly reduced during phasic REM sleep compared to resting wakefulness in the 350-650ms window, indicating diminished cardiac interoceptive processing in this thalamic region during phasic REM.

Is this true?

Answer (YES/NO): NO